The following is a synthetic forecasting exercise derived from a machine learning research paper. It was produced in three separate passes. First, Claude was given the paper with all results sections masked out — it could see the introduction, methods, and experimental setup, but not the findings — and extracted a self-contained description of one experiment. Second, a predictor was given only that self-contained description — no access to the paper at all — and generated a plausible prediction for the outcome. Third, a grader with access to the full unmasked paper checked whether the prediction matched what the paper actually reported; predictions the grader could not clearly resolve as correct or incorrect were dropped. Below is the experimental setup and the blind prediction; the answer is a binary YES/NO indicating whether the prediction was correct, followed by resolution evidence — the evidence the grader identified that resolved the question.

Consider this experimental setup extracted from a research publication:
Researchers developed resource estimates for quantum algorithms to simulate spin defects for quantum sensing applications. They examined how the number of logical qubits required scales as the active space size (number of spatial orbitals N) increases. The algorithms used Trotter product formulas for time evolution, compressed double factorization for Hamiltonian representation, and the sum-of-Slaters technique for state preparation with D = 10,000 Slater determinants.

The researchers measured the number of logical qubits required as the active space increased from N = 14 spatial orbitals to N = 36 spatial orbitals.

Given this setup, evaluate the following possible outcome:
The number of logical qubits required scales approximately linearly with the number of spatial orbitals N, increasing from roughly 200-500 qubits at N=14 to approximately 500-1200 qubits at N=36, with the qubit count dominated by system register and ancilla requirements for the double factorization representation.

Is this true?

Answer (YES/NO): NO